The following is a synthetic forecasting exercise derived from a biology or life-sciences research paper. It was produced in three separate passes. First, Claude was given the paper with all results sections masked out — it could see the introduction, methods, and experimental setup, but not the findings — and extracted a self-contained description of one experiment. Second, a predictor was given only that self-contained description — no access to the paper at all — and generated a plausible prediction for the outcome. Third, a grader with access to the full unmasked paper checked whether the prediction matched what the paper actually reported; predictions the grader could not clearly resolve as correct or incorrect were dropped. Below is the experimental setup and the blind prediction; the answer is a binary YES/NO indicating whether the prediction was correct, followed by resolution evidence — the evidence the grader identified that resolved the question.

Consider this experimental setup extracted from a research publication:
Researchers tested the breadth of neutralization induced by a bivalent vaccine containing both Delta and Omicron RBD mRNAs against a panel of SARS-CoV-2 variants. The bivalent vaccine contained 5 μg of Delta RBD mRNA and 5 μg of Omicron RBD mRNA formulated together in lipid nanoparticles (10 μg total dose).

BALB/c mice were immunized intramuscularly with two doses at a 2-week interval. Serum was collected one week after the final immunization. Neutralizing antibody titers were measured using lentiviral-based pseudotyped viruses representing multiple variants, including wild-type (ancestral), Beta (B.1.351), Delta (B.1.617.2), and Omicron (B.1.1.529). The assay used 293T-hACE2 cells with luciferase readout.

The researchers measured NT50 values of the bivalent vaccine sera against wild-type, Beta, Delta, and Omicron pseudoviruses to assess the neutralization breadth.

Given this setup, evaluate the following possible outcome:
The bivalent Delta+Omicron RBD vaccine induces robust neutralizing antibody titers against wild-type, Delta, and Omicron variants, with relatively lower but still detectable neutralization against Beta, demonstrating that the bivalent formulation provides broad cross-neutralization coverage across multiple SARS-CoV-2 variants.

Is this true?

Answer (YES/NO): YES